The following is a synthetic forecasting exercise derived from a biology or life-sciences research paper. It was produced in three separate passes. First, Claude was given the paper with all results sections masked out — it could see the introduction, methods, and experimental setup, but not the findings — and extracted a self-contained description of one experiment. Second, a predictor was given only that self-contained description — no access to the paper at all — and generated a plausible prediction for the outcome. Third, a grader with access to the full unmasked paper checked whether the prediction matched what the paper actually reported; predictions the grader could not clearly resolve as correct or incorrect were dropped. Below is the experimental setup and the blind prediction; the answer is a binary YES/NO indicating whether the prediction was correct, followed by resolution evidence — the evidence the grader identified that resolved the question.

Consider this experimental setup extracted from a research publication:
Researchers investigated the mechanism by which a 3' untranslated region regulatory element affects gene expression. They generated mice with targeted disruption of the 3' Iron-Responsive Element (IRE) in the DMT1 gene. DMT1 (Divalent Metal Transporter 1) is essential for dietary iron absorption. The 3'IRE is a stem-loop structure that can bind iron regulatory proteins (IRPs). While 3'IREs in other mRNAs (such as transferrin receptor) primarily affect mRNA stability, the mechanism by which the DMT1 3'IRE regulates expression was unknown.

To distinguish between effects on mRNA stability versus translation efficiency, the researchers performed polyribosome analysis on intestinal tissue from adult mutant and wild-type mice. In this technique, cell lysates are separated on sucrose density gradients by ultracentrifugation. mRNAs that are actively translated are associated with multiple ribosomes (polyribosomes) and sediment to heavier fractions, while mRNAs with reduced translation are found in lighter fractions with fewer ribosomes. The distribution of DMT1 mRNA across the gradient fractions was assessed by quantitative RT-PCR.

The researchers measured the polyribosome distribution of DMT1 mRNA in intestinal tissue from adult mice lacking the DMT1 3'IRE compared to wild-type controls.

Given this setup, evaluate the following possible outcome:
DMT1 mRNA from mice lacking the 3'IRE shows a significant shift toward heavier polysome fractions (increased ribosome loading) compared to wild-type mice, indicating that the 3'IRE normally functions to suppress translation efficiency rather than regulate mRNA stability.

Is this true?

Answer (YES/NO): YES